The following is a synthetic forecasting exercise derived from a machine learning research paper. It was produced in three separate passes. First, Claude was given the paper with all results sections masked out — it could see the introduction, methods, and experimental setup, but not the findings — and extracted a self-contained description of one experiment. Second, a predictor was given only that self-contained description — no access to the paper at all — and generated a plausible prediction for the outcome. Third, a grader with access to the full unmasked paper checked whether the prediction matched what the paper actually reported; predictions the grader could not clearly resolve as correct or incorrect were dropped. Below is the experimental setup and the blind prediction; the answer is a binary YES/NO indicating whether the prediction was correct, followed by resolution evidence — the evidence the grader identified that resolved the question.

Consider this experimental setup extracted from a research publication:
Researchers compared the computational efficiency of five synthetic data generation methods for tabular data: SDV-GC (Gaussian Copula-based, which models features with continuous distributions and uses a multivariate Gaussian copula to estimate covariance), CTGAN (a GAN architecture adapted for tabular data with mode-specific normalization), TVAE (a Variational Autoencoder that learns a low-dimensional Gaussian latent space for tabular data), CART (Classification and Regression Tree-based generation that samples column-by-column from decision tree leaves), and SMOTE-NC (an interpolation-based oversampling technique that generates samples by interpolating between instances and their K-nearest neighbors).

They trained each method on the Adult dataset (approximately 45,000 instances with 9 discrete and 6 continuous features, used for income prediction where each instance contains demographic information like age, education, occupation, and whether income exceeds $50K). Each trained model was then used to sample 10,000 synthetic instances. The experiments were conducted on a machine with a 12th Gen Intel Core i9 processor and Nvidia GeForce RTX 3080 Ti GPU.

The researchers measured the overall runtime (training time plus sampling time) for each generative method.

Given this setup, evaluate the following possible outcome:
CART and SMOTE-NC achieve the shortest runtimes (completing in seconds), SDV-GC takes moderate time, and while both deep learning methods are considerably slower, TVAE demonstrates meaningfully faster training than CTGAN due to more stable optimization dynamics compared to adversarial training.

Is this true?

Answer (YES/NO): NO